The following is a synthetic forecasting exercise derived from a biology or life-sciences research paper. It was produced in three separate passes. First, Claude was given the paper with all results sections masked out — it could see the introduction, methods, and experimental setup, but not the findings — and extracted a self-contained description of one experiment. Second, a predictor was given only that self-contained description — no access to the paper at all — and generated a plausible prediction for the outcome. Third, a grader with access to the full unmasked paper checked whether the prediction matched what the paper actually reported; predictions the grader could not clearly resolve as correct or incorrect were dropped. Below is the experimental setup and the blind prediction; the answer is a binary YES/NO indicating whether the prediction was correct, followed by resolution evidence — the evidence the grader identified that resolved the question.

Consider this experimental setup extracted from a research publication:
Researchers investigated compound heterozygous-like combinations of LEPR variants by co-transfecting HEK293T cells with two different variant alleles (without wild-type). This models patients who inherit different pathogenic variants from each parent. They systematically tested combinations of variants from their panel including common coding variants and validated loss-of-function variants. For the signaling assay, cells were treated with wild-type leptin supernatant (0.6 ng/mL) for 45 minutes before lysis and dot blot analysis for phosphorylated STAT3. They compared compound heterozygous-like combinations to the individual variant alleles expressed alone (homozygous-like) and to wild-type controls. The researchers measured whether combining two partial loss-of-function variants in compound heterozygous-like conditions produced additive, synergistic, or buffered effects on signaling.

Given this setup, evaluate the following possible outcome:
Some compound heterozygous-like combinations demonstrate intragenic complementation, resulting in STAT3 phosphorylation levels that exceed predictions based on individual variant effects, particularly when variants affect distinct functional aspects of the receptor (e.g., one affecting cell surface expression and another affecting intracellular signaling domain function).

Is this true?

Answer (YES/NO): YES